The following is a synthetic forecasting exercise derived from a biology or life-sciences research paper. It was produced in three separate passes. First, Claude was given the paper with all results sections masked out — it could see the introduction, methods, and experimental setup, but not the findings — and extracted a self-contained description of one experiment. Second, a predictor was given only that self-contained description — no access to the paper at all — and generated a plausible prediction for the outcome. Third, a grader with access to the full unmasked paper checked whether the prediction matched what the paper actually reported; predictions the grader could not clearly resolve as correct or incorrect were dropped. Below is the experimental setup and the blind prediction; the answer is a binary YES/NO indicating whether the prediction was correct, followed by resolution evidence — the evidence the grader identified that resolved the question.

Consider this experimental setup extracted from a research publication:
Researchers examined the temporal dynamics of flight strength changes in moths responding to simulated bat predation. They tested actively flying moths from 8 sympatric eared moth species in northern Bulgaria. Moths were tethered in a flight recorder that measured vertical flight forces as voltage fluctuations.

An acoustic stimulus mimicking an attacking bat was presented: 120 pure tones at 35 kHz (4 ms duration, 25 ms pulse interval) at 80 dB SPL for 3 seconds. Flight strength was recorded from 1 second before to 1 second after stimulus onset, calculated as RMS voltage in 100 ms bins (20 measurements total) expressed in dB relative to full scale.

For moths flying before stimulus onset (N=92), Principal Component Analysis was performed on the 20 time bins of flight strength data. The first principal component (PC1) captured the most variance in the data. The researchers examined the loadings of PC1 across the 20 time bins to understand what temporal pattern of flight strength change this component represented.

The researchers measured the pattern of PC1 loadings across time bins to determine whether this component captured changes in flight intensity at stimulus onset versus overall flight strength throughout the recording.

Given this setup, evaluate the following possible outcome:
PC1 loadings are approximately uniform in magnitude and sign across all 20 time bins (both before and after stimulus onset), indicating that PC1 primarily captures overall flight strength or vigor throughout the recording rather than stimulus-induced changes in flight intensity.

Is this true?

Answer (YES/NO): YES